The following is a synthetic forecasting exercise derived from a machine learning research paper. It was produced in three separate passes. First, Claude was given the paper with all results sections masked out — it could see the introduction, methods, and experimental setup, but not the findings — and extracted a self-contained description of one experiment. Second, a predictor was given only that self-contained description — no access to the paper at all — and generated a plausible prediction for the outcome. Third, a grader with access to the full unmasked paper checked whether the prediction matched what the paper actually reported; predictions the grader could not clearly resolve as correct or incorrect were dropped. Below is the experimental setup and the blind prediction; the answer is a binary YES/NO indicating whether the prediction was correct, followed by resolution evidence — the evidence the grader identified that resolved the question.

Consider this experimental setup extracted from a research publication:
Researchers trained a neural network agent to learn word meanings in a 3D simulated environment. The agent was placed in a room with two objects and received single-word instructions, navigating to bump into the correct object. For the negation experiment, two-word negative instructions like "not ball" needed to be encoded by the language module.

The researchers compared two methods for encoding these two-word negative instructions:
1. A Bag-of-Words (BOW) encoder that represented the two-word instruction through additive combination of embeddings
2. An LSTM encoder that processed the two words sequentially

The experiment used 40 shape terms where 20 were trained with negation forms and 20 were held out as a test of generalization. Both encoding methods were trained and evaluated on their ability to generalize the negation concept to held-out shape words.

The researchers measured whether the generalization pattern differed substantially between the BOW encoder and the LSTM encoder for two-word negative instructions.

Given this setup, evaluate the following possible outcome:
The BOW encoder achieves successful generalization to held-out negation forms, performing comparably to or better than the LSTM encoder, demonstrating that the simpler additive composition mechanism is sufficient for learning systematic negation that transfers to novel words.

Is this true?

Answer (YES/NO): NO